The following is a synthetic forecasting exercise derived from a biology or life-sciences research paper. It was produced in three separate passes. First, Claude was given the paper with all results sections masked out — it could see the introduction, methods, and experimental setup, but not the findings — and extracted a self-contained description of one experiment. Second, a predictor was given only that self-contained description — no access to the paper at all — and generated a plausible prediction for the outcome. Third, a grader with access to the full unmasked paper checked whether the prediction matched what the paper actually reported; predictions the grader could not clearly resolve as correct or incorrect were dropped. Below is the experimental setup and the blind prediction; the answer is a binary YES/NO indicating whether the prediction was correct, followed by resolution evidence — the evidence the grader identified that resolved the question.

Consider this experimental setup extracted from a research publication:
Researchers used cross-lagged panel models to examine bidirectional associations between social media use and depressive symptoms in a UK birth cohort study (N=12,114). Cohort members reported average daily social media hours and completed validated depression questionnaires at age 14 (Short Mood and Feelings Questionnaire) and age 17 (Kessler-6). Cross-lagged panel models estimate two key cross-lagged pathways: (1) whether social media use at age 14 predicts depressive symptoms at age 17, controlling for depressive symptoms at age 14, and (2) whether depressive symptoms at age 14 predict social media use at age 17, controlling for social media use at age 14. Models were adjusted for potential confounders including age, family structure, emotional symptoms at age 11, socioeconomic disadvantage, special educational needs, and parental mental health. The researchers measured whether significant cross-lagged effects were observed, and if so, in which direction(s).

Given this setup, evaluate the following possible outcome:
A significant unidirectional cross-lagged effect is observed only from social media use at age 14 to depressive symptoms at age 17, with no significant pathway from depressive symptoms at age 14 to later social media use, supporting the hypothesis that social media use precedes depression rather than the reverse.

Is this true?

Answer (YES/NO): NO